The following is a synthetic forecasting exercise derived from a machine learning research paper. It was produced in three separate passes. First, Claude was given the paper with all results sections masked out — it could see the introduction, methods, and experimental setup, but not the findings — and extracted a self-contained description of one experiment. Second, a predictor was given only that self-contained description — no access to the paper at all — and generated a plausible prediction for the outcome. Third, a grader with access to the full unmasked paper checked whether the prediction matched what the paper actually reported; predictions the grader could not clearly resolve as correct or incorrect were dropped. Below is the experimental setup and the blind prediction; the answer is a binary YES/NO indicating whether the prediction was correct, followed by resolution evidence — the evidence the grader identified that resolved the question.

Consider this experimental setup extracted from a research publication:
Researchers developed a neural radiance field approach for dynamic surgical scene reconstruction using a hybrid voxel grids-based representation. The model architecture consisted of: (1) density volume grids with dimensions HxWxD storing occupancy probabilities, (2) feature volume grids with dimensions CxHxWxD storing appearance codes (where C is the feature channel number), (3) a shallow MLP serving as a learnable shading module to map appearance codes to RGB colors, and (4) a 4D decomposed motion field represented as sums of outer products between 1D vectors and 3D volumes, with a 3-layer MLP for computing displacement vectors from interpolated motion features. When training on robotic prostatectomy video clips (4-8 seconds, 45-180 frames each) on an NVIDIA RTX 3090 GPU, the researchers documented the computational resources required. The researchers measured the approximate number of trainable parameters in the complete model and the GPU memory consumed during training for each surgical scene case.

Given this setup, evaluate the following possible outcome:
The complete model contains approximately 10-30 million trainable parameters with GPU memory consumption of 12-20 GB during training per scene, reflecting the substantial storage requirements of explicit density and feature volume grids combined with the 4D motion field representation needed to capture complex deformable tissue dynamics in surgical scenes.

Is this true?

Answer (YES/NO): NO